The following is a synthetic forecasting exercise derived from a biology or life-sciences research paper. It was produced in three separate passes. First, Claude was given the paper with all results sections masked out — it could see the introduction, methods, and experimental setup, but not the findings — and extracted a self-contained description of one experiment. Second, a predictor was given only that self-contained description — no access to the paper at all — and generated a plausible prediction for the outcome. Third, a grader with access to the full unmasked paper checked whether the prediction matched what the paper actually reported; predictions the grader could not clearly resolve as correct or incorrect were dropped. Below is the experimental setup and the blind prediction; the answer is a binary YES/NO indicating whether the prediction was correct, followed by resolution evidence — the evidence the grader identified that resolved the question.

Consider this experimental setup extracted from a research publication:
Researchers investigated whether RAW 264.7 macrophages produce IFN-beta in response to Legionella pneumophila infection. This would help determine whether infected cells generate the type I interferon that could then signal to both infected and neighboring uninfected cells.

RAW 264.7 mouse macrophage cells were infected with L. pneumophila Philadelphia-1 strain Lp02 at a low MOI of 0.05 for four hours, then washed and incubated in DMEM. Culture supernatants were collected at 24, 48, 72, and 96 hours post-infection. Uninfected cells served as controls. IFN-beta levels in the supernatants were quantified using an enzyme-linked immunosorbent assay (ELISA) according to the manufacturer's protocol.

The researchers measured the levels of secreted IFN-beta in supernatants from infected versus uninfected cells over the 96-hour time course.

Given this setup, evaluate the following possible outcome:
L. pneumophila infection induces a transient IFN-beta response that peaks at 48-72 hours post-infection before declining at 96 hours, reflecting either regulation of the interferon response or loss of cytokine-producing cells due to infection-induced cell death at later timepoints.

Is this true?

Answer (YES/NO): NO